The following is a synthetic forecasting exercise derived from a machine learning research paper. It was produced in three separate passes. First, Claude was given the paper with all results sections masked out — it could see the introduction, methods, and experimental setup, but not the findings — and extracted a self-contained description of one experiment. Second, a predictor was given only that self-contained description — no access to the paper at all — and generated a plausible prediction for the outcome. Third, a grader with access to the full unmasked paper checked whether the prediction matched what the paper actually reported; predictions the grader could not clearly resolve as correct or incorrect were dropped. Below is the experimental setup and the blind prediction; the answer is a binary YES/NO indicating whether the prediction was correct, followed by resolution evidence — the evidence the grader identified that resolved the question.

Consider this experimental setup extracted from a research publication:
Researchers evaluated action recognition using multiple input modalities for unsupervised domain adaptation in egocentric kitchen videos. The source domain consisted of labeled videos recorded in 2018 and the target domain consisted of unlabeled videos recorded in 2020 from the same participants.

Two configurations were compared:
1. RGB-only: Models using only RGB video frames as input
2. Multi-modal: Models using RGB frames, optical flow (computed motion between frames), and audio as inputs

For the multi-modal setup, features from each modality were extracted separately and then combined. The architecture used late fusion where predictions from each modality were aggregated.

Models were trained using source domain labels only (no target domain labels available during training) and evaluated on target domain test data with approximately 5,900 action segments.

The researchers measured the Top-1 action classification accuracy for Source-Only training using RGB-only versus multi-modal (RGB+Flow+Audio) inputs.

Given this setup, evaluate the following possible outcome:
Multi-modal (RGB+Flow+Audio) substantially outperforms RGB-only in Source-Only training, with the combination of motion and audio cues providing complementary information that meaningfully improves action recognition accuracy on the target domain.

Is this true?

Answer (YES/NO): YES